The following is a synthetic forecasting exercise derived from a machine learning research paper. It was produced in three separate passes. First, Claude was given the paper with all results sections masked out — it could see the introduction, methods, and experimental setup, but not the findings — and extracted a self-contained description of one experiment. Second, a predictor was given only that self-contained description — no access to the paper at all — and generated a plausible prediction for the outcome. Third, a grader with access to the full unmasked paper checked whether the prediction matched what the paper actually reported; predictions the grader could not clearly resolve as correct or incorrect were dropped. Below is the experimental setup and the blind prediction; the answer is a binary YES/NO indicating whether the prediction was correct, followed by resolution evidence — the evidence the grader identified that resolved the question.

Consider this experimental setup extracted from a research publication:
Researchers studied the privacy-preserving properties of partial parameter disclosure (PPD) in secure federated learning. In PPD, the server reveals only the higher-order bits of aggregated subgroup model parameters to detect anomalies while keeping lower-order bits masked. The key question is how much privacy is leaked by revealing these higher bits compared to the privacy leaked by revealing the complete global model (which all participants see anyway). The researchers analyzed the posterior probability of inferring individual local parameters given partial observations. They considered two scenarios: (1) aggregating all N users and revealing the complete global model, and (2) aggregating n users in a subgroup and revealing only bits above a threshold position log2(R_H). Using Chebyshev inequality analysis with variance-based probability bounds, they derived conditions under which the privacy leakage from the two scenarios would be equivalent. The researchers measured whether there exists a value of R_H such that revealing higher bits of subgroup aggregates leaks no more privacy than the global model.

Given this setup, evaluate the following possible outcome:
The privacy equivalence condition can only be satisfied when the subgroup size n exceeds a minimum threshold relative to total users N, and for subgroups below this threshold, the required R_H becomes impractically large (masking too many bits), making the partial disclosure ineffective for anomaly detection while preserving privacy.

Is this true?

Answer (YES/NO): NO